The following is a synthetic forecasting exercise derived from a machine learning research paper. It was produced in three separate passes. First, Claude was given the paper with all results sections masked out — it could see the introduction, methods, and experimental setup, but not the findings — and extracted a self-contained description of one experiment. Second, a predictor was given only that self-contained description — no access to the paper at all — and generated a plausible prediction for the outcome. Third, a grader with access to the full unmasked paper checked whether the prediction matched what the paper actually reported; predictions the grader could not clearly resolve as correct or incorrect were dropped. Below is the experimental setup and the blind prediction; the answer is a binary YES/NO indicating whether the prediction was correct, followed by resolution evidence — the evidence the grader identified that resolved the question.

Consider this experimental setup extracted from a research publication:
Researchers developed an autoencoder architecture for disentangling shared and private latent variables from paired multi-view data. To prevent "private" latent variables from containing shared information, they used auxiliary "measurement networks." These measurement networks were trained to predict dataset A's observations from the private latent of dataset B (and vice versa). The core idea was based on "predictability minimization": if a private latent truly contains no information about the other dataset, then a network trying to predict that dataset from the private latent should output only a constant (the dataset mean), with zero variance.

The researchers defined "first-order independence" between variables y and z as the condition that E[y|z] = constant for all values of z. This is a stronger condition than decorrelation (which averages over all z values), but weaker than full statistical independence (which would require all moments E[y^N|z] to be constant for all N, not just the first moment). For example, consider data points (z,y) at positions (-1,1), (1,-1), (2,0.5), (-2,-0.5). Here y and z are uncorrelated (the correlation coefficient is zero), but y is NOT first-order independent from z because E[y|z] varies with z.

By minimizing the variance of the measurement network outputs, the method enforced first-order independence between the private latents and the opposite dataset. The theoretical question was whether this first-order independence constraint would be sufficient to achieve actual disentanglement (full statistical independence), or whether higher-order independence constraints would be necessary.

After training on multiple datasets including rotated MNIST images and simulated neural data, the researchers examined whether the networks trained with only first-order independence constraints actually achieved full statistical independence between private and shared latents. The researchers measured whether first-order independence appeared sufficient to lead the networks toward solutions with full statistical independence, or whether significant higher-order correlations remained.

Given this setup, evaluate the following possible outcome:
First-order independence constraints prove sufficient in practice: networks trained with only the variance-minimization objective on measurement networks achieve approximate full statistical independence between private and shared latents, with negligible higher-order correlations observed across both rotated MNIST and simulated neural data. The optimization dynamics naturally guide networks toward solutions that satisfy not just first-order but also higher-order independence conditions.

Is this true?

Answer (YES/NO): YES